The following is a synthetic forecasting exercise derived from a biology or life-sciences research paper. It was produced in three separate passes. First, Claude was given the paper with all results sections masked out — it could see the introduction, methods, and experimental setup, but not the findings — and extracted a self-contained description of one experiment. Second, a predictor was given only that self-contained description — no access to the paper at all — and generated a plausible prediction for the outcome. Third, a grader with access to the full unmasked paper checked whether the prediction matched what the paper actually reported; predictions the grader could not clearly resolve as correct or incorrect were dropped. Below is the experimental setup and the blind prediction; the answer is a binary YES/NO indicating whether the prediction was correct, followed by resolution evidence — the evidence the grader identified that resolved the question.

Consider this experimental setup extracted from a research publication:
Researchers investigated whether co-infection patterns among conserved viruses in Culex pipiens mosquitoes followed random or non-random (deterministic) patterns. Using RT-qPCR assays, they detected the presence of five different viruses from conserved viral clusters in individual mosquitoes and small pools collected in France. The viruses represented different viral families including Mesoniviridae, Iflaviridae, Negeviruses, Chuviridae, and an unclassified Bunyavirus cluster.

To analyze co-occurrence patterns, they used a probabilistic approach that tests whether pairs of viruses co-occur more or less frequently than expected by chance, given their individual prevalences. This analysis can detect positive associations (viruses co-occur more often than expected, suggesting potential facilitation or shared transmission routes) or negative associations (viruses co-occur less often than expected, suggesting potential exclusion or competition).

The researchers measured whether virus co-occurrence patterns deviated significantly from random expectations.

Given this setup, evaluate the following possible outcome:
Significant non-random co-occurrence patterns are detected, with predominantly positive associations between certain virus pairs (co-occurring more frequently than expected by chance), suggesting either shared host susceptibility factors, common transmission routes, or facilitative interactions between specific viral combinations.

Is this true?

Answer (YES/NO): NO